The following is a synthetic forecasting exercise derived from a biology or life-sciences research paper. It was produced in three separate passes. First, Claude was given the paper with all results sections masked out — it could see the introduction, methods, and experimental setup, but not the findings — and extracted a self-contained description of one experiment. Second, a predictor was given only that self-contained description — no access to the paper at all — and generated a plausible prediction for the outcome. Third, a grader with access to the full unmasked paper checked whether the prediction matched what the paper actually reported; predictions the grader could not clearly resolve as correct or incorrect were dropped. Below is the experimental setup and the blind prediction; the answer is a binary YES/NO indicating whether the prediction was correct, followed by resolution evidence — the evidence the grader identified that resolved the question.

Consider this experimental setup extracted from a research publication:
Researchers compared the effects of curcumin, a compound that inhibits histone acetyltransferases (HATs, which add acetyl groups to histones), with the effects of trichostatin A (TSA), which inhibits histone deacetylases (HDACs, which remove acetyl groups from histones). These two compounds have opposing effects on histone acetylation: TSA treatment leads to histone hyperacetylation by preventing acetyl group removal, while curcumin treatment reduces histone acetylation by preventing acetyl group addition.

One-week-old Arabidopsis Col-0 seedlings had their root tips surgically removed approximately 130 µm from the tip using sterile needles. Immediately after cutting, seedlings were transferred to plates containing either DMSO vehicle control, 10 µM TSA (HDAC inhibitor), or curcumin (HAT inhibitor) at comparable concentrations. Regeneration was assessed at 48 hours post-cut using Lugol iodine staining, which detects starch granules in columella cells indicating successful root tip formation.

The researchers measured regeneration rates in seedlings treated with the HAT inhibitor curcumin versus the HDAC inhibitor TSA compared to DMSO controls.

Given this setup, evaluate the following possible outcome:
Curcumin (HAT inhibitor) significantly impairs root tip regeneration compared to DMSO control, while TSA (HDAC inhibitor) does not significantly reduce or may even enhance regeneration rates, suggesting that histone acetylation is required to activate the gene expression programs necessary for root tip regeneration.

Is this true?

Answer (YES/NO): NO